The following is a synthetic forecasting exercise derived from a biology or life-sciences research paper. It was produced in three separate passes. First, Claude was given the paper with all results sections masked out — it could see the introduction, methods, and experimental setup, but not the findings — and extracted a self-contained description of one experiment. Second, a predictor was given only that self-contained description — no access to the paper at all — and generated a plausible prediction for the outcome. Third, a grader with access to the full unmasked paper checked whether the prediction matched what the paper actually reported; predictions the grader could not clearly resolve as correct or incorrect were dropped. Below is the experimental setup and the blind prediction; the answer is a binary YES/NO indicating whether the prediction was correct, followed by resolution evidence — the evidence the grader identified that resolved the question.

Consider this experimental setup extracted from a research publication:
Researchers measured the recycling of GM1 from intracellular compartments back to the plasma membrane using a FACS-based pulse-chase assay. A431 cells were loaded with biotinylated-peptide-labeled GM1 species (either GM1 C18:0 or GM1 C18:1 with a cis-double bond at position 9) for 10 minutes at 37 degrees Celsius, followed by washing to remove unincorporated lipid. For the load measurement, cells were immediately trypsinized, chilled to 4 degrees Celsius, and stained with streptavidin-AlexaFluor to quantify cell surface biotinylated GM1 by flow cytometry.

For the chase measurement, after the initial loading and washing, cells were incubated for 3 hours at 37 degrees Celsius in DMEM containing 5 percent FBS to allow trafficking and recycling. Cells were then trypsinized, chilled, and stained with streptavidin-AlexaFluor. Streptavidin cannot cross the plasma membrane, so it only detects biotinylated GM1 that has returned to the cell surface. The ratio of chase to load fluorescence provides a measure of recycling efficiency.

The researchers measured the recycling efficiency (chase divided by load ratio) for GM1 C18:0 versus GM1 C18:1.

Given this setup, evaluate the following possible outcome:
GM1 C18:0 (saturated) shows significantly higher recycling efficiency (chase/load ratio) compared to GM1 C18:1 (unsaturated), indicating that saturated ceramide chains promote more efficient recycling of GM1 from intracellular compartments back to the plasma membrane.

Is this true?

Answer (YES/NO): NO